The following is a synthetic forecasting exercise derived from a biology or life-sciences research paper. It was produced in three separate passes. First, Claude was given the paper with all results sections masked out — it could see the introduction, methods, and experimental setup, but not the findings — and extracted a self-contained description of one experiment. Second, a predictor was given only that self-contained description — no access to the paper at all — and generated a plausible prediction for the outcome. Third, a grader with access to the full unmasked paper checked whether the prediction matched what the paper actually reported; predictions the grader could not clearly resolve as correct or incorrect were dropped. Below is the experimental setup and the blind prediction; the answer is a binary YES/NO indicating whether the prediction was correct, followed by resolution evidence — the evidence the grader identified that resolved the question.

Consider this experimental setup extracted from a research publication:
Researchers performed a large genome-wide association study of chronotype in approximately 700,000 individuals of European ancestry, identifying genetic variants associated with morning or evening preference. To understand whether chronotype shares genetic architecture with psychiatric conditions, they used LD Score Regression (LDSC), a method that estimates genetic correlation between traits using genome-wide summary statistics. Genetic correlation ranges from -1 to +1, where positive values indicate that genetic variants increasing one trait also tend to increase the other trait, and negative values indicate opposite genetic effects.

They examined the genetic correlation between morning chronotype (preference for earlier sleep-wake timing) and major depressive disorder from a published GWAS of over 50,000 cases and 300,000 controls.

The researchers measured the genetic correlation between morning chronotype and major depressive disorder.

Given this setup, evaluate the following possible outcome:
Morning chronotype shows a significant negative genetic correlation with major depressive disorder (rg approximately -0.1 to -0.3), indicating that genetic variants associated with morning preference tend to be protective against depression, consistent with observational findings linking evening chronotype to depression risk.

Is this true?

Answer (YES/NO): YES